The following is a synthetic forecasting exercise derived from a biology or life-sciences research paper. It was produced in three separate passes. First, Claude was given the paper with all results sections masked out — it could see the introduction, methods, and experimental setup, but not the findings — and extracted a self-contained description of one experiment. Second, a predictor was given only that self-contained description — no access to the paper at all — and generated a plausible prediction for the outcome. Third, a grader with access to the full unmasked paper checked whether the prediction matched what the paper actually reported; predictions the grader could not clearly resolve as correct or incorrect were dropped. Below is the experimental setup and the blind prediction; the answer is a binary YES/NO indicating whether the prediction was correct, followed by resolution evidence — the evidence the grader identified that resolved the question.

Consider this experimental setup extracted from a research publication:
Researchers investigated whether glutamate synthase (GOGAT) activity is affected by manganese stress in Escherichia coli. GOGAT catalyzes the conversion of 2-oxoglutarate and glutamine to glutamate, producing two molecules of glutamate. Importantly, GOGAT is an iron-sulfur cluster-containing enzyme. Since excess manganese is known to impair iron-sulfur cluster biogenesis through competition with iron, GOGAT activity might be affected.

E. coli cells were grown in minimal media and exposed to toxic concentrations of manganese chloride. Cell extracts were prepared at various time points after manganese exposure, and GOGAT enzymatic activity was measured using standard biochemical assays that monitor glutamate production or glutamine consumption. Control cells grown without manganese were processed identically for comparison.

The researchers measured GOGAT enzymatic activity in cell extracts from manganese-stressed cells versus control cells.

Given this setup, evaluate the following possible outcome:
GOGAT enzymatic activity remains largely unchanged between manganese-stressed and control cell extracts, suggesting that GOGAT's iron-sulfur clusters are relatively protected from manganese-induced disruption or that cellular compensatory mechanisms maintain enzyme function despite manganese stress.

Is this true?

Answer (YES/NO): NO